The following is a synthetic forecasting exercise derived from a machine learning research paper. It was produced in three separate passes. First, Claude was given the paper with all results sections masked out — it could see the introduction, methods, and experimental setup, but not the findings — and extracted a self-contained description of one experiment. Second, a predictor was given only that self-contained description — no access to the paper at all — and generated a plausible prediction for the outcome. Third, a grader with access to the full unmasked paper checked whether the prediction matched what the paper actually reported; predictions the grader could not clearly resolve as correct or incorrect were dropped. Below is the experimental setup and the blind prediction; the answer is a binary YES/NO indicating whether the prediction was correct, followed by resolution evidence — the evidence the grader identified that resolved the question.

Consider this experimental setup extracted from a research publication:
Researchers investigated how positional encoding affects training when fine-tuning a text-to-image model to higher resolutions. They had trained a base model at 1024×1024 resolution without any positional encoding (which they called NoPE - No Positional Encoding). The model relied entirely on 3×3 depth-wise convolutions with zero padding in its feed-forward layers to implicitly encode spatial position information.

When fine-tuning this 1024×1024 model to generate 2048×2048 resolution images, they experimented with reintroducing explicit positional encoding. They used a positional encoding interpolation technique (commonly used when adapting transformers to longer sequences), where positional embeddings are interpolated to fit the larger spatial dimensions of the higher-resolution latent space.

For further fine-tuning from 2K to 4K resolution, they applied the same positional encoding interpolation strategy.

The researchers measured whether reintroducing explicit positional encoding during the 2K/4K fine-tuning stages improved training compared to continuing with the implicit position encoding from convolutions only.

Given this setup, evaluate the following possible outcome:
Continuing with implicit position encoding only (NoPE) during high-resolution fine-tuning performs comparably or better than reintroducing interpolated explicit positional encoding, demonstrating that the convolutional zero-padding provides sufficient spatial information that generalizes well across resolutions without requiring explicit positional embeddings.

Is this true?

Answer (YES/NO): NO